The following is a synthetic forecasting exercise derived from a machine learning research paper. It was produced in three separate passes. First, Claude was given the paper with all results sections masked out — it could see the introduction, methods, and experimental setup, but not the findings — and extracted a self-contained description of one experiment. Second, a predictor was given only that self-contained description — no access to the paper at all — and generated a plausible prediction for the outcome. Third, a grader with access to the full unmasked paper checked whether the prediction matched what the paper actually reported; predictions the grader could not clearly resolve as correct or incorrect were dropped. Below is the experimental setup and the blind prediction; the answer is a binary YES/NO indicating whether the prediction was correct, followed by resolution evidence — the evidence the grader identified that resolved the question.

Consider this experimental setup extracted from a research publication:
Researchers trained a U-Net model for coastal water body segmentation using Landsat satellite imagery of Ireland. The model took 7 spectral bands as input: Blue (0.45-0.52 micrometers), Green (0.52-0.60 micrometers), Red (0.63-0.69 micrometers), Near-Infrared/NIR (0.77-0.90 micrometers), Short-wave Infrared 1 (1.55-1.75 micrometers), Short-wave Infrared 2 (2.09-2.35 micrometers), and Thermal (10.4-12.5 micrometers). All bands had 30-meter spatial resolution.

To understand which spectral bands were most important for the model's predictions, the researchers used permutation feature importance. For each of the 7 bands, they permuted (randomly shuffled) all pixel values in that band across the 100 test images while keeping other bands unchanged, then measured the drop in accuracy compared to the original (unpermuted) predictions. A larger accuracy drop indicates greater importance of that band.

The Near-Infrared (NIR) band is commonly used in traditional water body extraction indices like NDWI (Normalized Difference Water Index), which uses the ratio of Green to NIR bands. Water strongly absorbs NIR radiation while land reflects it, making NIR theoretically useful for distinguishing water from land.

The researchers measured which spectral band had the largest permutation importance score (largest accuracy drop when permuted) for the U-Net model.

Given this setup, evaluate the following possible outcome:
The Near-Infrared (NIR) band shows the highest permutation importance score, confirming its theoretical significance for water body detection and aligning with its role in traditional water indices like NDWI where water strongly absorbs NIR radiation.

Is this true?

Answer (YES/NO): YES